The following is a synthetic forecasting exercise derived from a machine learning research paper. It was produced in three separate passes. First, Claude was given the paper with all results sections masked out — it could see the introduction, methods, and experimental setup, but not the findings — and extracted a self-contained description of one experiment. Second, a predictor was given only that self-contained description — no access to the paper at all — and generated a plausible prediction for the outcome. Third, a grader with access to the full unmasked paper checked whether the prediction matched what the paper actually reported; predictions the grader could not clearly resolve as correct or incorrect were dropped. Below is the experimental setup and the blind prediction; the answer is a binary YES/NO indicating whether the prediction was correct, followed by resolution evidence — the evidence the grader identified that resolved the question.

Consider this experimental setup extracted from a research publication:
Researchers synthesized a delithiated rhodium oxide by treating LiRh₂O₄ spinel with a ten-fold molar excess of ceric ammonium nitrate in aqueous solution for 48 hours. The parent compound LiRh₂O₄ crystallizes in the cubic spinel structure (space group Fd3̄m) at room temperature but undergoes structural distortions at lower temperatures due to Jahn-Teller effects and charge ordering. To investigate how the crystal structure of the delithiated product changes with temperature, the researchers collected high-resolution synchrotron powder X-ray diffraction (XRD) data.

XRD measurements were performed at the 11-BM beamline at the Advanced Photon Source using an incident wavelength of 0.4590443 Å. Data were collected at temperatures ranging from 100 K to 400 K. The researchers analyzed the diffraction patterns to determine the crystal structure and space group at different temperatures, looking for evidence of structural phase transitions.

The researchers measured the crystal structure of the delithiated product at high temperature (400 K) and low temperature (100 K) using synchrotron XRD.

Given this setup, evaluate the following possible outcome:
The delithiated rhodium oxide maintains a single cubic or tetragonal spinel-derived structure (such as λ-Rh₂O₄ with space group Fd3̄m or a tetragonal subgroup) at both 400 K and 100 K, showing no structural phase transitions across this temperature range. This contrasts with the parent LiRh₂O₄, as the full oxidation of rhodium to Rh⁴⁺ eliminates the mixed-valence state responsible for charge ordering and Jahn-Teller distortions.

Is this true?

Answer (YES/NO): NO